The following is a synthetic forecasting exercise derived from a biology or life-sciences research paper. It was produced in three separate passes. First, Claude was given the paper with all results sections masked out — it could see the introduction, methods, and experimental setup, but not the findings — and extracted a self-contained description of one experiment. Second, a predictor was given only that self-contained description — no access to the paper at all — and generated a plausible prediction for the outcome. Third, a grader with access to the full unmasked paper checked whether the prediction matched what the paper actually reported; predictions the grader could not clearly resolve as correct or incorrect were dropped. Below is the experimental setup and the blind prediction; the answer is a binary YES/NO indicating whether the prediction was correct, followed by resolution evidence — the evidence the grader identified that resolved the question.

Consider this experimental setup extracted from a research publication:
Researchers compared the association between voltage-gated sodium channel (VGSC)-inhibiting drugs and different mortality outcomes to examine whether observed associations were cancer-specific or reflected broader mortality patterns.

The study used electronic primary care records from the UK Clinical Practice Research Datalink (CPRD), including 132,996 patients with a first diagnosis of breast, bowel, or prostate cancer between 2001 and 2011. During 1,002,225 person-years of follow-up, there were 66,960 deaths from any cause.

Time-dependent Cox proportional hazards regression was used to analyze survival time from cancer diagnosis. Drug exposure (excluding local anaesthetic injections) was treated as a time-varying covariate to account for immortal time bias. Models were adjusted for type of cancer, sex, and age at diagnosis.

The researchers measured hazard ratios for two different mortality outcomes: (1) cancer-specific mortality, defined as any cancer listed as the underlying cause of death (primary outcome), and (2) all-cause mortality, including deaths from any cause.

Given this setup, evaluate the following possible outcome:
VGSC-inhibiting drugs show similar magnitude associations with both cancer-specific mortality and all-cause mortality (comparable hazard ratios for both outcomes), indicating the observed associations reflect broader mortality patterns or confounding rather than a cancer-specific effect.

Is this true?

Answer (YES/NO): YES